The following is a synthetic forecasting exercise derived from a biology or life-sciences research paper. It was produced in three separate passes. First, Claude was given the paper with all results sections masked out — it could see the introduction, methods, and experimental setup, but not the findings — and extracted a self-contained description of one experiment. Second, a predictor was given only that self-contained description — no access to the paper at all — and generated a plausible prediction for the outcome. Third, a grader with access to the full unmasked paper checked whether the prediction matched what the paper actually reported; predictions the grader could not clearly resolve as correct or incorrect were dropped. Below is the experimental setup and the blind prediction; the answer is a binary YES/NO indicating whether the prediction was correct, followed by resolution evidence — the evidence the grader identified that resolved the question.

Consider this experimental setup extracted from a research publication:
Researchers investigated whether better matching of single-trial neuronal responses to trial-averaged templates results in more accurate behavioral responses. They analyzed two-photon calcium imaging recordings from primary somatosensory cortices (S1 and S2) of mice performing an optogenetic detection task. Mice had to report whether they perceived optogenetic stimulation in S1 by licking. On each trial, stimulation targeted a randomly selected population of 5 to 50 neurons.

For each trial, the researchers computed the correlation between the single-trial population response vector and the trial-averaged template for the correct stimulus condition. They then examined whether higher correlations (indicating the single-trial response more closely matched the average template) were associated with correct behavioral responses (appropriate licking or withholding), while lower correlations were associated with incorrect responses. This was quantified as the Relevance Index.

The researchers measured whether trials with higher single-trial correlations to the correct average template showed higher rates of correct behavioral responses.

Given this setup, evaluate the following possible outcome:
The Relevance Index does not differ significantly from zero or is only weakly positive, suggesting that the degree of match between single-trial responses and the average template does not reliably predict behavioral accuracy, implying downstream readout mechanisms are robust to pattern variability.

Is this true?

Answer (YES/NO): NO